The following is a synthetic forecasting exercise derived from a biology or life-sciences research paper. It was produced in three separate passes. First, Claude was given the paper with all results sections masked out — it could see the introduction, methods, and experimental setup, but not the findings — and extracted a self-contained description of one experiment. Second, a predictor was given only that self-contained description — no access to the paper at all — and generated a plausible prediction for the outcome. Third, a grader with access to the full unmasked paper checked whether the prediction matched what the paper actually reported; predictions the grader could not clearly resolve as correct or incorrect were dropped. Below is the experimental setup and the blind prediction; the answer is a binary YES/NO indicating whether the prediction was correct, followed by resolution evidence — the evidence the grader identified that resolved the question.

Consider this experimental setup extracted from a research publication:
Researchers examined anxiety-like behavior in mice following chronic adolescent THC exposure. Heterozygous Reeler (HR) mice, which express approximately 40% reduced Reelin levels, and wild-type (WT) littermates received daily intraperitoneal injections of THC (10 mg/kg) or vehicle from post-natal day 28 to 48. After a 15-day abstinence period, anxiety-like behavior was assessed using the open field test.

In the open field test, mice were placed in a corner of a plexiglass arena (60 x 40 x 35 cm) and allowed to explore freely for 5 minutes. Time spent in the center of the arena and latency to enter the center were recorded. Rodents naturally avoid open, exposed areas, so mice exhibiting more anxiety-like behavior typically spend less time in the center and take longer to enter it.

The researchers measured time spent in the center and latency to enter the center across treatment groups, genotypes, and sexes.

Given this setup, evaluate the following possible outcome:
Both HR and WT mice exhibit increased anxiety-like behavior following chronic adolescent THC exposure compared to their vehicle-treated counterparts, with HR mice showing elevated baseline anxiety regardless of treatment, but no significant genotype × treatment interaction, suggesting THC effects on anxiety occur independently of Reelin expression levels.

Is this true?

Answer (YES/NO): NO